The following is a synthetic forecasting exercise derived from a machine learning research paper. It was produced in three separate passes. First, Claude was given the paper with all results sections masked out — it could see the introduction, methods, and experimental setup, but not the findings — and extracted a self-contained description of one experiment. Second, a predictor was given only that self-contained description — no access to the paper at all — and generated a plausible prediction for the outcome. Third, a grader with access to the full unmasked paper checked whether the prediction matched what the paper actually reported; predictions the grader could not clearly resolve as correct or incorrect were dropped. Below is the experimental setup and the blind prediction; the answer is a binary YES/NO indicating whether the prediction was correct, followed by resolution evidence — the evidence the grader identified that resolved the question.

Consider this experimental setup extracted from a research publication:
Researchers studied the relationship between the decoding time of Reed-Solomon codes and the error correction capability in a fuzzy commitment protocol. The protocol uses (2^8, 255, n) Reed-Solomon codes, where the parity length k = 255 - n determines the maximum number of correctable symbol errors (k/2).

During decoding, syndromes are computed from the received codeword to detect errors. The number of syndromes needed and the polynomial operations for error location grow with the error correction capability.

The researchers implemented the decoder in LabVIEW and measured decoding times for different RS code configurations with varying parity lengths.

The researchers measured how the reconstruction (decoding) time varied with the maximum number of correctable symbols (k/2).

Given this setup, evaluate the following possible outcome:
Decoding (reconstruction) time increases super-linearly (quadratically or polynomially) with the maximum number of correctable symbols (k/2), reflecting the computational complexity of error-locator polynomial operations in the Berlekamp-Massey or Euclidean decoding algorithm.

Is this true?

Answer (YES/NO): NO